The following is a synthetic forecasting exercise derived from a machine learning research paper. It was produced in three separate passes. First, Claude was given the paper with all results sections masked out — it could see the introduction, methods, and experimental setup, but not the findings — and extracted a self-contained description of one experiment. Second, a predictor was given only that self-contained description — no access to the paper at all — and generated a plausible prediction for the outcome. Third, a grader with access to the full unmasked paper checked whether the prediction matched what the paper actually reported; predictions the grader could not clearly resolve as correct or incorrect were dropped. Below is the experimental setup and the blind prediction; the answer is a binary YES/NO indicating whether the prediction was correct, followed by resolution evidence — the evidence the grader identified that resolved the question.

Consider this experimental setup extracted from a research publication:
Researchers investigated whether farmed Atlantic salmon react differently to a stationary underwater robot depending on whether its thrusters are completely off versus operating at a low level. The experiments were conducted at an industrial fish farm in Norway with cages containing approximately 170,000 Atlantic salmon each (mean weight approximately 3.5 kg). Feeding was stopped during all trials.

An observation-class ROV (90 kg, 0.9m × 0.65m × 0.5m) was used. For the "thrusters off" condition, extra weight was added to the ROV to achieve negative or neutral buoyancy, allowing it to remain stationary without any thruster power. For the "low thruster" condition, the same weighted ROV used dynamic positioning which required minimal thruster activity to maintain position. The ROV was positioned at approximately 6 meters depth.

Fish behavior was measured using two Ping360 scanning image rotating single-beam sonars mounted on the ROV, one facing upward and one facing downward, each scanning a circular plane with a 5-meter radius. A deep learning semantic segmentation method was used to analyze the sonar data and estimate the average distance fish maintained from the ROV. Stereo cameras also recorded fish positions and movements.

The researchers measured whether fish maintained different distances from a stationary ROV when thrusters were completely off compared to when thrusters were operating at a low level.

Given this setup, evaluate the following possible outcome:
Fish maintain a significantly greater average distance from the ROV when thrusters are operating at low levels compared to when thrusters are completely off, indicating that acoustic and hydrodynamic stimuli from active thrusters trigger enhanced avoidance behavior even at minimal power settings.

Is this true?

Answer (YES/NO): NO